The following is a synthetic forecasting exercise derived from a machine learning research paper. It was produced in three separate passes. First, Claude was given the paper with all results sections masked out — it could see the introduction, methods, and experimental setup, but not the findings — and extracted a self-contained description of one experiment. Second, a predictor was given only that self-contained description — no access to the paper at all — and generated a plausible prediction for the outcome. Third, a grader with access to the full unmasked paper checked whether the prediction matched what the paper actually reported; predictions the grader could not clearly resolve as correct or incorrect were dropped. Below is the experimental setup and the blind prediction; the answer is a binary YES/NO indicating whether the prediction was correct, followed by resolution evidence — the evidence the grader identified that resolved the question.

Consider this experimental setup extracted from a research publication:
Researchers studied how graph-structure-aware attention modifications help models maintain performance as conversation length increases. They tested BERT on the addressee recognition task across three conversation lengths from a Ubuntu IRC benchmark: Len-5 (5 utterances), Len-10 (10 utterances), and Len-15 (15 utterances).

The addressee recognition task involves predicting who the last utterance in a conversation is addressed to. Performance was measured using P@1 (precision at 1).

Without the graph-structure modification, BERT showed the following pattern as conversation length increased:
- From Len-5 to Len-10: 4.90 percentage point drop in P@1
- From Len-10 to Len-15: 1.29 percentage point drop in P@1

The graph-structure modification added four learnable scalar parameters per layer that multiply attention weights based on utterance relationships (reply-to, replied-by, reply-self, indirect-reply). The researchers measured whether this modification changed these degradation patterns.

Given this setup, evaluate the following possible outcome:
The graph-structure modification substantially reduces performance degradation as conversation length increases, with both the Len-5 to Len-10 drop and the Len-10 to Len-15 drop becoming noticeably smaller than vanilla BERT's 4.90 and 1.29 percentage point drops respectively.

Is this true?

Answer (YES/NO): NO